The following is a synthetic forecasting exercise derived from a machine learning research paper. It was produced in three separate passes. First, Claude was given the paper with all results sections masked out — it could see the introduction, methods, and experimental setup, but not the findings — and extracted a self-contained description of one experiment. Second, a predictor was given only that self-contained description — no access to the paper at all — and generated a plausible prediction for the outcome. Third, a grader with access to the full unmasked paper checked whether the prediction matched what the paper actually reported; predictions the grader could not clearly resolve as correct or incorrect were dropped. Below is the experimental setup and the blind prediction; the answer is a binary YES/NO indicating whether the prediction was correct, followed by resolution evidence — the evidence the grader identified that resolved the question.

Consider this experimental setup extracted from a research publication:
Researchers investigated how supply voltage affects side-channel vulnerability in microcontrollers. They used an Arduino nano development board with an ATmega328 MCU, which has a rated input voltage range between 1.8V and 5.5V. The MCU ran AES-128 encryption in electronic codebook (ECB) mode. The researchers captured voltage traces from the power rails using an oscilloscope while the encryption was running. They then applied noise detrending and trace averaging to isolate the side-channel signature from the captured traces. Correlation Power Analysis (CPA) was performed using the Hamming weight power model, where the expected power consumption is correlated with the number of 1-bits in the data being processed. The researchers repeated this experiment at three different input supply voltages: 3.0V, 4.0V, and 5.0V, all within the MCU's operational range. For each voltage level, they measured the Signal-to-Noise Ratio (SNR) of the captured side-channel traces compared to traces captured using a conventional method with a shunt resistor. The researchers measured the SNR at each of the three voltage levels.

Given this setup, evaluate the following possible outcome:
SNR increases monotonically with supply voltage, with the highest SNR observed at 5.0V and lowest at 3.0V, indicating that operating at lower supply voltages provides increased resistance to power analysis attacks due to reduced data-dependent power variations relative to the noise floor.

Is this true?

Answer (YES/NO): YES